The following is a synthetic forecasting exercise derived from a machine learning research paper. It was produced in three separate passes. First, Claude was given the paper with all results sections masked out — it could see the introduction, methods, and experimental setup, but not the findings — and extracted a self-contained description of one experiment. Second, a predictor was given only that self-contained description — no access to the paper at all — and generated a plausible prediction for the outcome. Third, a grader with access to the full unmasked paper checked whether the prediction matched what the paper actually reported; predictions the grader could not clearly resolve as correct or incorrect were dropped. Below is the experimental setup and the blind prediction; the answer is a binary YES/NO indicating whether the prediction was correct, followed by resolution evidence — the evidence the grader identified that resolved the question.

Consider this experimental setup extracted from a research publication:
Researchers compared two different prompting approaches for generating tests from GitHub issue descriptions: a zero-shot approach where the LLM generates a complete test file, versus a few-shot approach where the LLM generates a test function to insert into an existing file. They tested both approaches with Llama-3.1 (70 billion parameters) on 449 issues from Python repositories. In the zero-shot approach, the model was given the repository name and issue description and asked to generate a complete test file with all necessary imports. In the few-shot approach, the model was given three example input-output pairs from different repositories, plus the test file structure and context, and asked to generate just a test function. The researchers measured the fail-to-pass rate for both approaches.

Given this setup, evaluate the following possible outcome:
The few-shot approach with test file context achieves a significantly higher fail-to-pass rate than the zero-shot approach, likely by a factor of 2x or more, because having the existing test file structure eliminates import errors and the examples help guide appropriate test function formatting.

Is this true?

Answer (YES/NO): NO